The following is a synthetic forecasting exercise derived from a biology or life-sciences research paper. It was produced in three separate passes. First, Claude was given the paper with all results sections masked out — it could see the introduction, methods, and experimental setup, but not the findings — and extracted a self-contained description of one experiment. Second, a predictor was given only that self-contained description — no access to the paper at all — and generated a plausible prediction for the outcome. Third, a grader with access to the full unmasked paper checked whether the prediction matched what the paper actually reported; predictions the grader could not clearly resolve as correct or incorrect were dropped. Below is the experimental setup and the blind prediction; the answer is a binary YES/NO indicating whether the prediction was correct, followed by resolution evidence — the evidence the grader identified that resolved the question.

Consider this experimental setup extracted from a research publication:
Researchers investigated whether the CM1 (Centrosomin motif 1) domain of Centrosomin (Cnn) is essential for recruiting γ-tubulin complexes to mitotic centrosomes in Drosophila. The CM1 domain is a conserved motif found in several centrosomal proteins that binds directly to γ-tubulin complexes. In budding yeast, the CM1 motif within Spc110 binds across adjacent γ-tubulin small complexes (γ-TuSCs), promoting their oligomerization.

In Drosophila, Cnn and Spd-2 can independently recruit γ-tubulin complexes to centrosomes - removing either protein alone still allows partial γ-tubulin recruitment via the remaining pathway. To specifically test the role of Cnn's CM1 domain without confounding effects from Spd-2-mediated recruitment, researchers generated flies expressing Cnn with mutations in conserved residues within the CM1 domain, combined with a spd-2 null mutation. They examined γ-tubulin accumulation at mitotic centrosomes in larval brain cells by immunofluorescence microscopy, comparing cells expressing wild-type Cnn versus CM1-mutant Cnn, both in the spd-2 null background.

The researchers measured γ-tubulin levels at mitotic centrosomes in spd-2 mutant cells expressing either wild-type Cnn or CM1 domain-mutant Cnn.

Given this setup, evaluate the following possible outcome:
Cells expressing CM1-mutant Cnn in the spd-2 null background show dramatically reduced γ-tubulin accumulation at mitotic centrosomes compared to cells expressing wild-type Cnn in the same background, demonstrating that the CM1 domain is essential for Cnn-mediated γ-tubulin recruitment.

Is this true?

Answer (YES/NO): YES